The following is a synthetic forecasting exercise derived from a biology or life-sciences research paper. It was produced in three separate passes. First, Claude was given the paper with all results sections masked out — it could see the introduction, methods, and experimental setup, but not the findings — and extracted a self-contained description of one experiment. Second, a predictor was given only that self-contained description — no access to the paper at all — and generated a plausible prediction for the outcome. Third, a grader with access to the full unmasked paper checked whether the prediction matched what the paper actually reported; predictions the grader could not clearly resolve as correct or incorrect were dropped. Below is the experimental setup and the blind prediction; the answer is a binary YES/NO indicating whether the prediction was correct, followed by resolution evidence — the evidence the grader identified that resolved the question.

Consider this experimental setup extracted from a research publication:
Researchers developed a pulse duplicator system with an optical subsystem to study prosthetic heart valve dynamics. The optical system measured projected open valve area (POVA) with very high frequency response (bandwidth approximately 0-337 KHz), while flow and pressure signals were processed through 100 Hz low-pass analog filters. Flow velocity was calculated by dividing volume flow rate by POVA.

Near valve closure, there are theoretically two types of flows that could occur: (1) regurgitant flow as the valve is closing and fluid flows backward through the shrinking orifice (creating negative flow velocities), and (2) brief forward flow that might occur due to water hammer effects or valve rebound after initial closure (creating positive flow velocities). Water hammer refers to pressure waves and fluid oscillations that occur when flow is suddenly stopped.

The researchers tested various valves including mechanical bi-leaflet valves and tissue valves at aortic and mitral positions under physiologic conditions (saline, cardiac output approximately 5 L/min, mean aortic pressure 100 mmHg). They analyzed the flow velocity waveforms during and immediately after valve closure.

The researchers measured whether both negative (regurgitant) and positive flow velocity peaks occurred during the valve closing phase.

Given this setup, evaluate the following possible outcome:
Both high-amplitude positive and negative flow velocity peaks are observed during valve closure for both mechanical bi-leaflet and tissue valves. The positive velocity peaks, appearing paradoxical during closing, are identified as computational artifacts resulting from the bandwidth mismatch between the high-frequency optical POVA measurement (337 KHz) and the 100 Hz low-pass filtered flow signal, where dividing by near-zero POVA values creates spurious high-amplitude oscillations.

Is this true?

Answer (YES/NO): NO